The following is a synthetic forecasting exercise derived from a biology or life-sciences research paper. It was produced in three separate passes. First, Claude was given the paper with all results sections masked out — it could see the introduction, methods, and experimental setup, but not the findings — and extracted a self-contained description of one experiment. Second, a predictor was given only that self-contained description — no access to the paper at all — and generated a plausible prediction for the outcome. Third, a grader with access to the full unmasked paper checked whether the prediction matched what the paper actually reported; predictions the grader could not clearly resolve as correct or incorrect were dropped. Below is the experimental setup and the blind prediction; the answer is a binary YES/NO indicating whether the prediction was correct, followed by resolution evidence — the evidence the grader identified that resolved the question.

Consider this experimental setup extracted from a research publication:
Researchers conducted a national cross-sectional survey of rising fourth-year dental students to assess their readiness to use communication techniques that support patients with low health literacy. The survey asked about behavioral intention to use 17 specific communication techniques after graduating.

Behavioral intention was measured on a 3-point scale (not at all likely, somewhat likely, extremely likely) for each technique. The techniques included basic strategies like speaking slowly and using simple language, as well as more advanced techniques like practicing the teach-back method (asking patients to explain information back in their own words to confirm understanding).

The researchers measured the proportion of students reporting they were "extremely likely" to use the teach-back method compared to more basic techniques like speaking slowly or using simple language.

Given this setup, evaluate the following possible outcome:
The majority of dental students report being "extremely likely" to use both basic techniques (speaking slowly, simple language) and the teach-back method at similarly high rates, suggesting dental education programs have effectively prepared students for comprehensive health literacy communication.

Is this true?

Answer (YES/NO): NO